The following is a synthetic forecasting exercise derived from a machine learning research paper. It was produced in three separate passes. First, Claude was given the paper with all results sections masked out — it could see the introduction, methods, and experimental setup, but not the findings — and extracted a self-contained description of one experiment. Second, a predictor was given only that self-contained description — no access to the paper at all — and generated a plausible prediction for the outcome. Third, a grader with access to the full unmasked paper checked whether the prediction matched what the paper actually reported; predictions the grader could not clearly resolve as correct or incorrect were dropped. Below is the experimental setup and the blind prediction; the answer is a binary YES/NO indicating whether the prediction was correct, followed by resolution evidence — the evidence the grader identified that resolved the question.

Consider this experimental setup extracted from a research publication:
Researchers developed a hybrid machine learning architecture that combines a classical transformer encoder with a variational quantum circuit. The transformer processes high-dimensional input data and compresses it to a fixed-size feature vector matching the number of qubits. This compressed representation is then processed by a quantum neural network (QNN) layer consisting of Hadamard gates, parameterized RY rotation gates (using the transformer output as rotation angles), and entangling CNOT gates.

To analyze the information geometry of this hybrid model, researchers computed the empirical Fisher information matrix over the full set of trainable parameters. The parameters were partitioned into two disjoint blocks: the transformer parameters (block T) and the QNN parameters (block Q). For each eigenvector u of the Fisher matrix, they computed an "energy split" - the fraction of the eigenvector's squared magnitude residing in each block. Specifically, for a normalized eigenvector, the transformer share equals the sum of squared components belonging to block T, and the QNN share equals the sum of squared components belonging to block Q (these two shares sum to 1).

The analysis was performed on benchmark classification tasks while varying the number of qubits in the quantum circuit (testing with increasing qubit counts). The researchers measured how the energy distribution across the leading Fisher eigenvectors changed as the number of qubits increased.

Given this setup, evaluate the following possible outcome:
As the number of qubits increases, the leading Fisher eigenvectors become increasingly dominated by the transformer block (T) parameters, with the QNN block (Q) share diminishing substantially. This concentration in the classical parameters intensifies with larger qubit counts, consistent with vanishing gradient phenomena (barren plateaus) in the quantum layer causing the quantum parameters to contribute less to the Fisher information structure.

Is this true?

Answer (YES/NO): NO